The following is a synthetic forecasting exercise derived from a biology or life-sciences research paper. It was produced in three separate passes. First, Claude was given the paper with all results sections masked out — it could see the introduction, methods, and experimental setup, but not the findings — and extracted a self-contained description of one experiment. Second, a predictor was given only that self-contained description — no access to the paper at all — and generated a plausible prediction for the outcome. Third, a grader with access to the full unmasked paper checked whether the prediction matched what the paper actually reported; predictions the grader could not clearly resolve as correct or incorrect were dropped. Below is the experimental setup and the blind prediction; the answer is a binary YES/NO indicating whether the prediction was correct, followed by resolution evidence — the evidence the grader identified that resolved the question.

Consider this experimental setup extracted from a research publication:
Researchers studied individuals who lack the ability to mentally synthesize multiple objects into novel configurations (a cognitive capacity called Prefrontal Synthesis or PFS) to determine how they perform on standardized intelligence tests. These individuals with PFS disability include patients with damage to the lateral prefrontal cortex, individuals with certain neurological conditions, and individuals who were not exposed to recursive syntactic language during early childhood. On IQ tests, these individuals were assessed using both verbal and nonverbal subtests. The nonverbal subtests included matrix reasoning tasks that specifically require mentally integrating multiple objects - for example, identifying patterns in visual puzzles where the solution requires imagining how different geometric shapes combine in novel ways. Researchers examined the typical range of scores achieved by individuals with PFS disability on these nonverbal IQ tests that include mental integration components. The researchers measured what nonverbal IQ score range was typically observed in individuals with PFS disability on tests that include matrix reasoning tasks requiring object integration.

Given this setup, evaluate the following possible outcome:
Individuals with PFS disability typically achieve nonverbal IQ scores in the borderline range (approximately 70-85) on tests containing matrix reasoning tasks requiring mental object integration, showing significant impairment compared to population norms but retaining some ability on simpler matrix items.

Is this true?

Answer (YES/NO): NO